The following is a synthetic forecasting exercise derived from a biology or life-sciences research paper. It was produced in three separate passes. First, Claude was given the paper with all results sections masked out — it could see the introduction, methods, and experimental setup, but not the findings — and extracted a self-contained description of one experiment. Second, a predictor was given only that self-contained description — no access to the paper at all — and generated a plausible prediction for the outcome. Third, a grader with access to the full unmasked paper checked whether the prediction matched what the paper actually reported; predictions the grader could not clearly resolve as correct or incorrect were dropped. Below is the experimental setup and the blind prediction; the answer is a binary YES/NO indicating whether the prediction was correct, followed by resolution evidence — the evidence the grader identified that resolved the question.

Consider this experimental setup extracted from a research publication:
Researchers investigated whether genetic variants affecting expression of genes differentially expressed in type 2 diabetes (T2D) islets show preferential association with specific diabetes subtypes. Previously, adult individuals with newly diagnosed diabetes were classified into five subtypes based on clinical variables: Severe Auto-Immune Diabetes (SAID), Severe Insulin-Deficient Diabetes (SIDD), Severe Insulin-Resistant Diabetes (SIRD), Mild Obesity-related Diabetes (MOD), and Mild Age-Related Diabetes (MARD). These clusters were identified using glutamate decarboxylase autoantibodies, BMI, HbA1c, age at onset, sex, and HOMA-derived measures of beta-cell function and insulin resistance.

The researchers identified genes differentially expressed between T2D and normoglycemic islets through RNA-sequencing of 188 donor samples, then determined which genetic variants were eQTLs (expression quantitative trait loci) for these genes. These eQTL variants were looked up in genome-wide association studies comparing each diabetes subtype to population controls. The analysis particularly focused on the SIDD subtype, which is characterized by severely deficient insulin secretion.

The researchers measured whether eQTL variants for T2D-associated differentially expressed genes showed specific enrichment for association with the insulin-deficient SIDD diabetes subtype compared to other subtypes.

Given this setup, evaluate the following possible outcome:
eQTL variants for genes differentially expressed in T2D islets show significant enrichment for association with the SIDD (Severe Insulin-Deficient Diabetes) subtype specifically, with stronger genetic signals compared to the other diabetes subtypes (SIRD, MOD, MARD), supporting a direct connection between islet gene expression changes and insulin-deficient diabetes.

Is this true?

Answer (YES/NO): NO